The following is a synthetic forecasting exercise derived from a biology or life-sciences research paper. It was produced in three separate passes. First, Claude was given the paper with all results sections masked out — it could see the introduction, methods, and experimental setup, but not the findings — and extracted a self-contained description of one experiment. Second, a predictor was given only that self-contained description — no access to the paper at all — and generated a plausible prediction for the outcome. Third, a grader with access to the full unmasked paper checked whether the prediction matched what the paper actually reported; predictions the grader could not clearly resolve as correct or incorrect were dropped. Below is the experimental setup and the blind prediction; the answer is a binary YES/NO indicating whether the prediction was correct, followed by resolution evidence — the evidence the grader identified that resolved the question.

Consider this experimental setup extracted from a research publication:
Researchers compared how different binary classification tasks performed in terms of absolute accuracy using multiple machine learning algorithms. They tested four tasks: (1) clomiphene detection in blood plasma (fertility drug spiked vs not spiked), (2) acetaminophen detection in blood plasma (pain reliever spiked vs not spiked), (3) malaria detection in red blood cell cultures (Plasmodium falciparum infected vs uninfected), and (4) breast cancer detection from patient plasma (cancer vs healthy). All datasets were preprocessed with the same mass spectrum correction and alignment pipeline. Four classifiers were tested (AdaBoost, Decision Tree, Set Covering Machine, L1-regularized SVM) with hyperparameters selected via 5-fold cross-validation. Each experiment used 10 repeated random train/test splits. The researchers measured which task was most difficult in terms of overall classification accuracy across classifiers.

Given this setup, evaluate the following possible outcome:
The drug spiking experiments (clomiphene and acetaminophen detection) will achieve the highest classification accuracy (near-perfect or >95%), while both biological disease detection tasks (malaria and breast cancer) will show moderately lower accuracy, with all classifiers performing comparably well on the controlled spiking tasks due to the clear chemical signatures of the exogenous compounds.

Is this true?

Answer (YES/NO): NO